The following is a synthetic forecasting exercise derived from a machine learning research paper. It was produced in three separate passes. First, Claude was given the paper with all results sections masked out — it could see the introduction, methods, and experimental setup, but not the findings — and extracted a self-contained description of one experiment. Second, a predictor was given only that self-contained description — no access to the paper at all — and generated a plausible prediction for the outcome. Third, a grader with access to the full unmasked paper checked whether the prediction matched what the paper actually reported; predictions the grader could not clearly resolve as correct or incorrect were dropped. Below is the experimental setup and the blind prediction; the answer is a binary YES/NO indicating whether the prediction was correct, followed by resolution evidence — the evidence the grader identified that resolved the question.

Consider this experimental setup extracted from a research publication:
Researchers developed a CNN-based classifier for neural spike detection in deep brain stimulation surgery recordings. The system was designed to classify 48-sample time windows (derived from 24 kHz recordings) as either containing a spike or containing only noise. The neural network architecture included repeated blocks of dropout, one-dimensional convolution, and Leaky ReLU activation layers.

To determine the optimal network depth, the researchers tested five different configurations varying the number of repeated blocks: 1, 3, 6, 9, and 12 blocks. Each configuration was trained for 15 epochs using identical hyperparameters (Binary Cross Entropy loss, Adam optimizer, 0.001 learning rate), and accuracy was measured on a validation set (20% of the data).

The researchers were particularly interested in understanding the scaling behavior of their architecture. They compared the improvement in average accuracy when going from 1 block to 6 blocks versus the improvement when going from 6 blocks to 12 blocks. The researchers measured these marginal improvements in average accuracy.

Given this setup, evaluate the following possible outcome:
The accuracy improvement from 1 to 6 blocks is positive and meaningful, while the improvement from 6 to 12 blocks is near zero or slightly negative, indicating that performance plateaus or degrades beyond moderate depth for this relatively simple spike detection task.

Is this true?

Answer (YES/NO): YES